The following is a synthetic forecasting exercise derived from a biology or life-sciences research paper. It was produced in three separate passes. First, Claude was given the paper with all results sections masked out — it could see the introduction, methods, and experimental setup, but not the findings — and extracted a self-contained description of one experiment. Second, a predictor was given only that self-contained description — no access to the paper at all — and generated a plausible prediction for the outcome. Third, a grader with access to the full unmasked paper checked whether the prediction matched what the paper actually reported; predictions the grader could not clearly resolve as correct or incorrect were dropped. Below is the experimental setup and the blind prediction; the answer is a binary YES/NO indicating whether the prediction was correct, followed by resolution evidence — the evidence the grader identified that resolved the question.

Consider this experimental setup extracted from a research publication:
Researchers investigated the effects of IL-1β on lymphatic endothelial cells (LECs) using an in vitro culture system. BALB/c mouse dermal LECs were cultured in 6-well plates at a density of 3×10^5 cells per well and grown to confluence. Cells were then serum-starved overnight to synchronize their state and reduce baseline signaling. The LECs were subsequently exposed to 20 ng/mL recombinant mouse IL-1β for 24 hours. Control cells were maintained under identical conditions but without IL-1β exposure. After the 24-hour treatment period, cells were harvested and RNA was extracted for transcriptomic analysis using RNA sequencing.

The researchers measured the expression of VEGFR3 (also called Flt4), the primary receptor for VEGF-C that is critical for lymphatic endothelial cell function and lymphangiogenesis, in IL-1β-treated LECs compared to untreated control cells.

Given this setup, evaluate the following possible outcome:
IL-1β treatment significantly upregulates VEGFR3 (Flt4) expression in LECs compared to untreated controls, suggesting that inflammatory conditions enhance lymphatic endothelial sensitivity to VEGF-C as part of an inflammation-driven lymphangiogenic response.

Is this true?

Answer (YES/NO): YES